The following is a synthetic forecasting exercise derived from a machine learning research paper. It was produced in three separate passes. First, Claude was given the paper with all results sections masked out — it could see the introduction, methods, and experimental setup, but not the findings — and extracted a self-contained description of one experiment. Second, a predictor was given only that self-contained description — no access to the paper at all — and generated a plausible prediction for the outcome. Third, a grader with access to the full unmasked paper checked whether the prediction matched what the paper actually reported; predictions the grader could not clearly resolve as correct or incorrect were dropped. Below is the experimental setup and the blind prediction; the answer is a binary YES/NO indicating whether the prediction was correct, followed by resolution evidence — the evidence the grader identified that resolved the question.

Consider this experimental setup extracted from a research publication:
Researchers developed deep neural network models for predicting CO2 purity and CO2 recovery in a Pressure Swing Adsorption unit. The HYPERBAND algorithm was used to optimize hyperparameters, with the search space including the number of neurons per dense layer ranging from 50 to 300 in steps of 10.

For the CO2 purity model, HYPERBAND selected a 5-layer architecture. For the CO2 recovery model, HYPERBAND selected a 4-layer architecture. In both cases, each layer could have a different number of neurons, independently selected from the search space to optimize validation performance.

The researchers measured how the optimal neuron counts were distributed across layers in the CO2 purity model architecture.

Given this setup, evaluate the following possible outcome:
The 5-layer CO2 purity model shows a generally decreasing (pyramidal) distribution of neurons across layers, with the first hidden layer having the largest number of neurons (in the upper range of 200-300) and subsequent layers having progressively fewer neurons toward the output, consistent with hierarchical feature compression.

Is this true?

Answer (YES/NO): NO